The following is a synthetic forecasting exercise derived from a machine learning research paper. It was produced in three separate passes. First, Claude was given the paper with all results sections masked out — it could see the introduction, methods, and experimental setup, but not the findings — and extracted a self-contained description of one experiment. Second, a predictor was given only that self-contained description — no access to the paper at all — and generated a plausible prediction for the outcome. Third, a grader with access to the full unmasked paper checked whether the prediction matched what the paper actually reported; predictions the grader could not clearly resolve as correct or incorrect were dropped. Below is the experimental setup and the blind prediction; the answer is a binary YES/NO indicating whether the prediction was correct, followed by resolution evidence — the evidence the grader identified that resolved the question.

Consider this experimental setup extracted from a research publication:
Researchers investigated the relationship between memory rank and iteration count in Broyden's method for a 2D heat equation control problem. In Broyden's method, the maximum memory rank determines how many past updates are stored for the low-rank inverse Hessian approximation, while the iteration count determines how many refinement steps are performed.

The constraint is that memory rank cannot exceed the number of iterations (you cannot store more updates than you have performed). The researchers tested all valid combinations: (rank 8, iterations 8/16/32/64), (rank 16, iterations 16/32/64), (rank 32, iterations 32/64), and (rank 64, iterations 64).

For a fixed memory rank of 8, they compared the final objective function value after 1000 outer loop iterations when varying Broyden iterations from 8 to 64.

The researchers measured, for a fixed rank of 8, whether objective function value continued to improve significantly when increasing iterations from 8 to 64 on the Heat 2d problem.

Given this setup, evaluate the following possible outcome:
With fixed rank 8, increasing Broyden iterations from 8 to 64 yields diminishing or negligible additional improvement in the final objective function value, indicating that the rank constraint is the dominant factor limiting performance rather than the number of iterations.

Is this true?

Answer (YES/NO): NO